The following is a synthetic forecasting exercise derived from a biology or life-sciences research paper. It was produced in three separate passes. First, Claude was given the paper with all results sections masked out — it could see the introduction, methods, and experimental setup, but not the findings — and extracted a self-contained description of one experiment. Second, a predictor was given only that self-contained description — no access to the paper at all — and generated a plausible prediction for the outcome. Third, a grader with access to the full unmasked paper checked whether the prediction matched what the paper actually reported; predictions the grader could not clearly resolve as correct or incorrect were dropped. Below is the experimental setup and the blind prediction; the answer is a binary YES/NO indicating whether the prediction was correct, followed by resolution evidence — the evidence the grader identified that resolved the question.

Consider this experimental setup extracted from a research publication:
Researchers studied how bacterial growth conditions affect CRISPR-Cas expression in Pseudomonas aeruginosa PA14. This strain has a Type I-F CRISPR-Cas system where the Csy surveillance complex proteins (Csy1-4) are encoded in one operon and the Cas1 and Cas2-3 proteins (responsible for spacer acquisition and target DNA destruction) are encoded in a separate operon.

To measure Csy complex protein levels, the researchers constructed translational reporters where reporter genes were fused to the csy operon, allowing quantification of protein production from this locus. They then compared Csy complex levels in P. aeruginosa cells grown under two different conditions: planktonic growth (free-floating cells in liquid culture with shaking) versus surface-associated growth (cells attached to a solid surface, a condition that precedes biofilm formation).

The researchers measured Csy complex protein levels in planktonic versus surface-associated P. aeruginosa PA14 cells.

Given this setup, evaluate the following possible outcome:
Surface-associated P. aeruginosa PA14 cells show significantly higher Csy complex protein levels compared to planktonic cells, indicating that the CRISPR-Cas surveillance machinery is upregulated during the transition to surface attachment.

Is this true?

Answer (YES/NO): NO